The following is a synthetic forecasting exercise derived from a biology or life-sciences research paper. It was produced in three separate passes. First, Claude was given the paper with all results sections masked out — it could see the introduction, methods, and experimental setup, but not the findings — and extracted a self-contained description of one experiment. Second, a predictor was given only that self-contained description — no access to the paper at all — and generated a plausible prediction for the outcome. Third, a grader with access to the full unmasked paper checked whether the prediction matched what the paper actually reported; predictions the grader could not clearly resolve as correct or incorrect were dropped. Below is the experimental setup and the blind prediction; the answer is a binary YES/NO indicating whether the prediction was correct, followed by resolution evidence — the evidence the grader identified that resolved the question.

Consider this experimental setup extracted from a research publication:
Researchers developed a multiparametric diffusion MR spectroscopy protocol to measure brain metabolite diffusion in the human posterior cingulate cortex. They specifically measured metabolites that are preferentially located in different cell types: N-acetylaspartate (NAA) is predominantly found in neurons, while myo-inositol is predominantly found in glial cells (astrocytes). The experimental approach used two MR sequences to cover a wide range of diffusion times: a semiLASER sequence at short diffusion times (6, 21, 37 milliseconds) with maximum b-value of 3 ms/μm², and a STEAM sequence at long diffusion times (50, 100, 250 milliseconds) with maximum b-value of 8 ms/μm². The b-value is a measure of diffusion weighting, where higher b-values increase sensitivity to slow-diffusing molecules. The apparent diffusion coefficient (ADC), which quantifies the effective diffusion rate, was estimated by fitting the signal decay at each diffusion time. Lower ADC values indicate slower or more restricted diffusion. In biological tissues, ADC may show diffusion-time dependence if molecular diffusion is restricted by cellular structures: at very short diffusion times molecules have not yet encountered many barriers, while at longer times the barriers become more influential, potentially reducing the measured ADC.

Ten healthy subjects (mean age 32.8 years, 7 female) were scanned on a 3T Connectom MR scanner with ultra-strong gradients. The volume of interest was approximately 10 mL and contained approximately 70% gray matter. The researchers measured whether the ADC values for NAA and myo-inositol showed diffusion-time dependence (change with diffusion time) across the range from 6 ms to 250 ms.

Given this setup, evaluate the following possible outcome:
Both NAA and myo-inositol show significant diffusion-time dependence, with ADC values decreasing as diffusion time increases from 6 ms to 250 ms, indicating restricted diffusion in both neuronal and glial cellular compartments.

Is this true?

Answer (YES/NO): YES